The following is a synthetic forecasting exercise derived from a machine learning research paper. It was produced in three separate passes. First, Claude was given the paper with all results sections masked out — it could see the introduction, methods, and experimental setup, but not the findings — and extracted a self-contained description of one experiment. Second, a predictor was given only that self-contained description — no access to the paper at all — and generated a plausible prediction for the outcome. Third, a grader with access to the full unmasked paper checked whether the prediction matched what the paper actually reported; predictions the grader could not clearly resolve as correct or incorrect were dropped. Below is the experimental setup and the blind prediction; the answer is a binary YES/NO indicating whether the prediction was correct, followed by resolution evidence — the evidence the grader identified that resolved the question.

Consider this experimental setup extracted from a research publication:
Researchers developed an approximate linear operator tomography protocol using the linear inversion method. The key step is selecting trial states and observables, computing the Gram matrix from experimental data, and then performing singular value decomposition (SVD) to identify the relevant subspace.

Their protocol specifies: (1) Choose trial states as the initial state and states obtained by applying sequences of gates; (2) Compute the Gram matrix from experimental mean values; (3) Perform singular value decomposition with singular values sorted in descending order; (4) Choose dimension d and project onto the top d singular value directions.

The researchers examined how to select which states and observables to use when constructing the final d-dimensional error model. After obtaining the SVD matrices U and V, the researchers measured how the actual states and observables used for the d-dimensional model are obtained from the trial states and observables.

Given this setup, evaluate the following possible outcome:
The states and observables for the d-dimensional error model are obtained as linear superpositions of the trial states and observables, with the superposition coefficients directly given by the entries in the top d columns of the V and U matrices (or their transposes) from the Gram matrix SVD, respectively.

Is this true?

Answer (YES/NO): YES